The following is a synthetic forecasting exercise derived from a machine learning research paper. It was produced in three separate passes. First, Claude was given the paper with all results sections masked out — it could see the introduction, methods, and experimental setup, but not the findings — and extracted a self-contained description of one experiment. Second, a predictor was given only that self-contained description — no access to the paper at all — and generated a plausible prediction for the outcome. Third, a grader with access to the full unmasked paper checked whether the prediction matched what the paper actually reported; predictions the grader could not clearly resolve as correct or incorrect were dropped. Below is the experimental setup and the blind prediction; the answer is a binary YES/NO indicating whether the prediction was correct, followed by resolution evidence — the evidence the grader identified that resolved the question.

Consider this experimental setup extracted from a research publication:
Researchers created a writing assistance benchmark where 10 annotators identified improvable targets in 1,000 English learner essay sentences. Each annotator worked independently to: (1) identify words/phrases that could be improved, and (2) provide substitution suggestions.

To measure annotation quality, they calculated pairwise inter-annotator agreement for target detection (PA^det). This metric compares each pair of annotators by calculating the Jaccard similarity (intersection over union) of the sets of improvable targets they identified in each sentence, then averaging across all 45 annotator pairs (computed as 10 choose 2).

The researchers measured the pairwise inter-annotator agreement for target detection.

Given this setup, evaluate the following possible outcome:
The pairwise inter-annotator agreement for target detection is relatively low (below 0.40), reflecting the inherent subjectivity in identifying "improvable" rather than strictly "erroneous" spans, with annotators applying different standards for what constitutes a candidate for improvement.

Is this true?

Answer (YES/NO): YES